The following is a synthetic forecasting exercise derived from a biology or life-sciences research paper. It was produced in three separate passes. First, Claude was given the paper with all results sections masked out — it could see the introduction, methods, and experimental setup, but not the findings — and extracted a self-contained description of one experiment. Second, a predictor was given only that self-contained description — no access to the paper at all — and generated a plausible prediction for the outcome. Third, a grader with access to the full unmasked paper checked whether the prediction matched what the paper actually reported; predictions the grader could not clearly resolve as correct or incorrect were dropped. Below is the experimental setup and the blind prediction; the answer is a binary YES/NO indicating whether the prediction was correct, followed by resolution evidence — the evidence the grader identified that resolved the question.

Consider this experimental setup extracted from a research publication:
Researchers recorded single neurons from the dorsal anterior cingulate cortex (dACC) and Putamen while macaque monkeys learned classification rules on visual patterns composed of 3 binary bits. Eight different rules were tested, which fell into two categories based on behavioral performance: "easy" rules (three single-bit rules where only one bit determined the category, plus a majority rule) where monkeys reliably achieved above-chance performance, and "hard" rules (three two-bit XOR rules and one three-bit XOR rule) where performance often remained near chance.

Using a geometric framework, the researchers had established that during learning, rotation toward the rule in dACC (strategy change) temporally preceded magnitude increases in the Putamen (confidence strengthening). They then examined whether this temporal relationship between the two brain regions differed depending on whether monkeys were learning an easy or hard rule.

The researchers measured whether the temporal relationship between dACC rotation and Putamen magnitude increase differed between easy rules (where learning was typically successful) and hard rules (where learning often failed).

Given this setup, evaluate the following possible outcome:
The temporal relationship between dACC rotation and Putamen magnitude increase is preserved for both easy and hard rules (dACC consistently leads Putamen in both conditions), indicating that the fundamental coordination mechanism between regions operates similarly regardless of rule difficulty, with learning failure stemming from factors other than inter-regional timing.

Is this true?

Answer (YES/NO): NO